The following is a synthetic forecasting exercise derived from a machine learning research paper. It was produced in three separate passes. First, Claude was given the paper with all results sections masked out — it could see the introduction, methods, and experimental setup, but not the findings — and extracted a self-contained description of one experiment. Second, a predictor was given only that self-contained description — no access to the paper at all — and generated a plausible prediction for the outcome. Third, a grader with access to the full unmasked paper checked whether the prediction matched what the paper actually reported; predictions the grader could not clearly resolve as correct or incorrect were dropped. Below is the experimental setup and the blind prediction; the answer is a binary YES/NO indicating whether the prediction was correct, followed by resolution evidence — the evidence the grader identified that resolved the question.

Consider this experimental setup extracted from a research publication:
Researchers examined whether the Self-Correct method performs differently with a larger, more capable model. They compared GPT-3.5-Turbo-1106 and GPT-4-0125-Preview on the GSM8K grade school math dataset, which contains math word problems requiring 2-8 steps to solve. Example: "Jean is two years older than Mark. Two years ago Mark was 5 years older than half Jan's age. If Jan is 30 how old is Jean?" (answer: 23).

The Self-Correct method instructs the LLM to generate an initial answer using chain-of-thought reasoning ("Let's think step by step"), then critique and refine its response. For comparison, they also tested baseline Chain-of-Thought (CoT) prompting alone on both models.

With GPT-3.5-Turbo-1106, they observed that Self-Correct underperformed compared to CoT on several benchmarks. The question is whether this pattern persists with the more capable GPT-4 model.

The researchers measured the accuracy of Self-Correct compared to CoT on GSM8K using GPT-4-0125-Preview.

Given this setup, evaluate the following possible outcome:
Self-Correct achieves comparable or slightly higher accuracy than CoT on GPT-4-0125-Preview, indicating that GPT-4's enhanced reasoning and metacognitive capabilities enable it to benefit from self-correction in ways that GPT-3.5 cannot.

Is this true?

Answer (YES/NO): NO